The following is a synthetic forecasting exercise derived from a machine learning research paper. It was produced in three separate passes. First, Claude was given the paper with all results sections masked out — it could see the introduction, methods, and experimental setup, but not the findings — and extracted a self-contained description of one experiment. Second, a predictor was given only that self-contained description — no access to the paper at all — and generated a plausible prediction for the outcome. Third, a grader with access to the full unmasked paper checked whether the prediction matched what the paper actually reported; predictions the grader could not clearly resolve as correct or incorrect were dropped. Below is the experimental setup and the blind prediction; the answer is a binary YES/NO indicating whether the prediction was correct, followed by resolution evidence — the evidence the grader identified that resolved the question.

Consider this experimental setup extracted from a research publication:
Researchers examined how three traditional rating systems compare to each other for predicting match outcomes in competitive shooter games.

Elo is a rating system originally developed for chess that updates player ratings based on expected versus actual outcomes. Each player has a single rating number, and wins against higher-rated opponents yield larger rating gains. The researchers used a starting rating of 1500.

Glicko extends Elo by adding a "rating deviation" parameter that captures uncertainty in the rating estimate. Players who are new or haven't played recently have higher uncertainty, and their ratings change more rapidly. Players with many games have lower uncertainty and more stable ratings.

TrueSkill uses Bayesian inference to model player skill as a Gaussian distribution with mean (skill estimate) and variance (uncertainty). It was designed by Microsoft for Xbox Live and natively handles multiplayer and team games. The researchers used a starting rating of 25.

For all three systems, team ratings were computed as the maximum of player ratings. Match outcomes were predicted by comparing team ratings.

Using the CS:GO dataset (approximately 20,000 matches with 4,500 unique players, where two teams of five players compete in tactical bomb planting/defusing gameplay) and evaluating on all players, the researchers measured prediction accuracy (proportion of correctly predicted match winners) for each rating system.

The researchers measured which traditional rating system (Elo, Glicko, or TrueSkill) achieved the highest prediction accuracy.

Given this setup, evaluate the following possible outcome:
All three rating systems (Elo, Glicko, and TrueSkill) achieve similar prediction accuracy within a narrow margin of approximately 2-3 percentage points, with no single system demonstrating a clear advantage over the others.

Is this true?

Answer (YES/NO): NO